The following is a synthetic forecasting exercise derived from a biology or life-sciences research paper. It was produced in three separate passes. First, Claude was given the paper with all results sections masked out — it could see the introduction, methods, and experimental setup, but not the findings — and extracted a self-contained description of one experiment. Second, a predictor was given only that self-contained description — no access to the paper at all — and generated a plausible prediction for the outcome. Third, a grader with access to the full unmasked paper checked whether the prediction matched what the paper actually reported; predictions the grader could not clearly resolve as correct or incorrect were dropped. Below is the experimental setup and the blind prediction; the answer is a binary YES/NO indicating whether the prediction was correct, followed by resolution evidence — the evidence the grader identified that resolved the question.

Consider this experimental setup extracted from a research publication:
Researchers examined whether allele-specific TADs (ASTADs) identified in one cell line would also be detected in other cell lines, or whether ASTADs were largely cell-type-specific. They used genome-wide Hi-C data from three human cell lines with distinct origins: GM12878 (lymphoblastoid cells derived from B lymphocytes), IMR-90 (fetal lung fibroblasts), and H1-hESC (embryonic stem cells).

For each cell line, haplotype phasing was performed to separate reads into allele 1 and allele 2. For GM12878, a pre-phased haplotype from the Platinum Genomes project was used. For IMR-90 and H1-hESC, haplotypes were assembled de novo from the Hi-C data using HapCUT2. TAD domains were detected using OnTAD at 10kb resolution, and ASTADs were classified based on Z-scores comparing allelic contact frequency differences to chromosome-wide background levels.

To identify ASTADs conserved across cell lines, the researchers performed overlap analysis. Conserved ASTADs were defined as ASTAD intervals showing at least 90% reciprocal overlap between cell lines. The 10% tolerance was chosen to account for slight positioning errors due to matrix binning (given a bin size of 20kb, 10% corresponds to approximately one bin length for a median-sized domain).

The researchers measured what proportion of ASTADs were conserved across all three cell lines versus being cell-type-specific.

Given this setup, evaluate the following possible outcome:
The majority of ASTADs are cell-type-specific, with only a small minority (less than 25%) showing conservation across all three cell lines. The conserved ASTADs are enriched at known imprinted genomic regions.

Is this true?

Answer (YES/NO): NO